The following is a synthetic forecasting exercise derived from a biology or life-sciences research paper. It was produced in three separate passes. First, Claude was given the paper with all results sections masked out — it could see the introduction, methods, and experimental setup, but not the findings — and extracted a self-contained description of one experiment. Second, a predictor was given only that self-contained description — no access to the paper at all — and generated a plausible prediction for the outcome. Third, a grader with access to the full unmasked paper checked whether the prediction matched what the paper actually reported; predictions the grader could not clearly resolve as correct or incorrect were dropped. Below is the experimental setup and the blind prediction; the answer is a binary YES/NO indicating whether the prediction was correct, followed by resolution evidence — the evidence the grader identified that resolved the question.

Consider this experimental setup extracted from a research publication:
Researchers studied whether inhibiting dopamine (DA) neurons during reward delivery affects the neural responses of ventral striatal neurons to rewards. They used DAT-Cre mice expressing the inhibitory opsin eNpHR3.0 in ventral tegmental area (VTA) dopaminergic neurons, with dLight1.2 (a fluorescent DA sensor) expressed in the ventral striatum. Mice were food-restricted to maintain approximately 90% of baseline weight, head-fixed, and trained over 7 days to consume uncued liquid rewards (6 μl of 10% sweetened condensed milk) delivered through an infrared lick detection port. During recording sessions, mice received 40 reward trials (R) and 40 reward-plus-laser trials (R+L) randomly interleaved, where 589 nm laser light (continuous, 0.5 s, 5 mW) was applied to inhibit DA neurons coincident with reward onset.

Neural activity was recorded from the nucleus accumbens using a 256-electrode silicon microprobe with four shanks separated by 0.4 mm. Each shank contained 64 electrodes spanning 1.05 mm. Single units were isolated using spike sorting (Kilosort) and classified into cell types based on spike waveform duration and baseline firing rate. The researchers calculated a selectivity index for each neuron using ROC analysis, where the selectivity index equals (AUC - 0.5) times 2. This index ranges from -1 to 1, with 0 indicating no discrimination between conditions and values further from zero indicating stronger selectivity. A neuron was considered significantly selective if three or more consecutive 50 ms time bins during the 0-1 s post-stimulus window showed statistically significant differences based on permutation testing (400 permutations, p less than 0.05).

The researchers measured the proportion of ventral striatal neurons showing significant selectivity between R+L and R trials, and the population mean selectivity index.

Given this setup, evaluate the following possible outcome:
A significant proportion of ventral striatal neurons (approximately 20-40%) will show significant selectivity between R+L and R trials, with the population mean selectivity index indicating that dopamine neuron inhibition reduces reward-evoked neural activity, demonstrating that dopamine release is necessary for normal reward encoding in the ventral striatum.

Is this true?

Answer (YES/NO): NO